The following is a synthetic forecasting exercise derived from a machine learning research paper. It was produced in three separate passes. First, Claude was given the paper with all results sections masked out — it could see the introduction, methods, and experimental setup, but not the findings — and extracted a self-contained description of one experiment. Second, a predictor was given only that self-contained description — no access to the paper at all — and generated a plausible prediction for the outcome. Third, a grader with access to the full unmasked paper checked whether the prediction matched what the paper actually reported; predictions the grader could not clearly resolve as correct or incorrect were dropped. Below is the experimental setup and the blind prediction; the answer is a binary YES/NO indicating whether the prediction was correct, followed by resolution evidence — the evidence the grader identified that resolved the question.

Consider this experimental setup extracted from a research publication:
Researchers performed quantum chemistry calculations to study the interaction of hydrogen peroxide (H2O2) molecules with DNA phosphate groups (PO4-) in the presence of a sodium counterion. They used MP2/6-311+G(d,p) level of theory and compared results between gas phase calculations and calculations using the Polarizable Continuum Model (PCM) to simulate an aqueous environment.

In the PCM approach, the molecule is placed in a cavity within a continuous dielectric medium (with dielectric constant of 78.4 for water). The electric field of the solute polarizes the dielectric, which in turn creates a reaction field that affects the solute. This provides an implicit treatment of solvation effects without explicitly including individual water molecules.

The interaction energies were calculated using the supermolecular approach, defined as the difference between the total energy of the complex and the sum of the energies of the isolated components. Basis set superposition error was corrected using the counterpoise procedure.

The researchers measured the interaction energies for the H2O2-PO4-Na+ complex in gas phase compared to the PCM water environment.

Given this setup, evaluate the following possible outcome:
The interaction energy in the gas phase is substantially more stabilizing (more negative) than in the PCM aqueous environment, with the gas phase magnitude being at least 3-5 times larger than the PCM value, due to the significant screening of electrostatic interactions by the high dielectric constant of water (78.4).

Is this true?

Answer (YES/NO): YES